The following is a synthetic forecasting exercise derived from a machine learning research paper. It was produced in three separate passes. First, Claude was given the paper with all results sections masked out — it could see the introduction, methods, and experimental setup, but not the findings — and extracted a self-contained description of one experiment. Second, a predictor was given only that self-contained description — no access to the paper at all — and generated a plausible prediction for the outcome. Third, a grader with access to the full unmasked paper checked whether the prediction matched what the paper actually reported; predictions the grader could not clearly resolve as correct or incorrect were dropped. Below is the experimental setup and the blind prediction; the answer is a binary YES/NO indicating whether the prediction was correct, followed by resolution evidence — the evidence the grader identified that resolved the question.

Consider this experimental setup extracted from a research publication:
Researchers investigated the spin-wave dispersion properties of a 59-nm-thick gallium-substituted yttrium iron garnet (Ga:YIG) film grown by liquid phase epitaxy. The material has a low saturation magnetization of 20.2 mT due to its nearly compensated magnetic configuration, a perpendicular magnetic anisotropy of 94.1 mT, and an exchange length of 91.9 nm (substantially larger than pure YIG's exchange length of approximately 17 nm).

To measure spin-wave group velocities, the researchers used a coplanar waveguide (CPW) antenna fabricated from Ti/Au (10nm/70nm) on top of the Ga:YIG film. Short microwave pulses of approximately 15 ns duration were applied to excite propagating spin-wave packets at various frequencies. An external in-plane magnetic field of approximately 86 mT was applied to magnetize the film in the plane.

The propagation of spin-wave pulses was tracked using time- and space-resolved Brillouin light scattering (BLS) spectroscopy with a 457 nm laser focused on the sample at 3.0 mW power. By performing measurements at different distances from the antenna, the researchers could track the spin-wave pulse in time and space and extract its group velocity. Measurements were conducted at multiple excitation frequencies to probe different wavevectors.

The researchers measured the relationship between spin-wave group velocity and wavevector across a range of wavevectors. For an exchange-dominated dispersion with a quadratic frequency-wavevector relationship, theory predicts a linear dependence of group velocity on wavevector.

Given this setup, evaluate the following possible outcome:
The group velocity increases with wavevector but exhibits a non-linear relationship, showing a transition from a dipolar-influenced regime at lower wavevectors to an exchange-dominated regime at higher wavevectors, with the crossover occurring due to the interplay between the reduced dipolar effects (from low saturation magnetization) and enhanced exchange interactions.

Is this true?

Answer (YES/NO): NO